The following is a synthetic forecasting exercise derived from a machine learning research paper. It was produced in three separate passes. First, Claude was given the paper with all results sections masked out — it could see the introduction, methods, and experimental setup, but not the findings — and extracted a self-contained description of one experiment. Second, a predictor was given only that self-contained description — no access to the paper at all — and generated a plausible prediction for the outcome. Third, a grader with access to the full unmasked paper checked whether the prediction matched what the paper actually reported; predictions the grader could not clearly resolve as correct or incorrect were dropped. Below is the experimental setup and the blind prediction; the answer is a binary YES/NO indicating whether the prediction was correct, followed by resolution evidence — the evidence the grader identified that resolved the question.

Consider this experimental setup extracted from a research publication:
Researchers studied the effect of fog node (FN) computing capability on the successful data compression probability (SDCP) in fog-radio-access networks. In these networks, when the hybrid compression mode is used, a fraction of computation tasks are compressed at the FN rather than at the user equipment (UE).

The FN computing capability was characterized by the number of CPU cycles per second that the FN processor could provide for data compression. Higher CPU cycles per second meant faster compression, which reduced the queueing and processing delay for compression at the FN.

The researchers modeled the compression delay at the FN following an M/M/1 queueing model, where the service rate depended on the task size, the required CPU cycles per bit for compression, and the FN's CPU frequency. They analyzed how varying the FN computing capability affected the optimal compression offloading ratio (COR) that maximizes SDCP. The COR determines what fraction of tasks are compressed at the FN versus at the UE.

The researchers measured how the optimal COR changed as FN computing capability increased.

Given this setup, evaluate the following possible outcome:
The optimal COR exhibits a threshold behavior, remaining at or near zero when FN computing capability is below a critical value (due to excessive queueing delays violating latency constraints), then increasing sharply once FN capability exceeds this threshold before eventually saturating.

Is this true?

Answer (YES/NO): NO